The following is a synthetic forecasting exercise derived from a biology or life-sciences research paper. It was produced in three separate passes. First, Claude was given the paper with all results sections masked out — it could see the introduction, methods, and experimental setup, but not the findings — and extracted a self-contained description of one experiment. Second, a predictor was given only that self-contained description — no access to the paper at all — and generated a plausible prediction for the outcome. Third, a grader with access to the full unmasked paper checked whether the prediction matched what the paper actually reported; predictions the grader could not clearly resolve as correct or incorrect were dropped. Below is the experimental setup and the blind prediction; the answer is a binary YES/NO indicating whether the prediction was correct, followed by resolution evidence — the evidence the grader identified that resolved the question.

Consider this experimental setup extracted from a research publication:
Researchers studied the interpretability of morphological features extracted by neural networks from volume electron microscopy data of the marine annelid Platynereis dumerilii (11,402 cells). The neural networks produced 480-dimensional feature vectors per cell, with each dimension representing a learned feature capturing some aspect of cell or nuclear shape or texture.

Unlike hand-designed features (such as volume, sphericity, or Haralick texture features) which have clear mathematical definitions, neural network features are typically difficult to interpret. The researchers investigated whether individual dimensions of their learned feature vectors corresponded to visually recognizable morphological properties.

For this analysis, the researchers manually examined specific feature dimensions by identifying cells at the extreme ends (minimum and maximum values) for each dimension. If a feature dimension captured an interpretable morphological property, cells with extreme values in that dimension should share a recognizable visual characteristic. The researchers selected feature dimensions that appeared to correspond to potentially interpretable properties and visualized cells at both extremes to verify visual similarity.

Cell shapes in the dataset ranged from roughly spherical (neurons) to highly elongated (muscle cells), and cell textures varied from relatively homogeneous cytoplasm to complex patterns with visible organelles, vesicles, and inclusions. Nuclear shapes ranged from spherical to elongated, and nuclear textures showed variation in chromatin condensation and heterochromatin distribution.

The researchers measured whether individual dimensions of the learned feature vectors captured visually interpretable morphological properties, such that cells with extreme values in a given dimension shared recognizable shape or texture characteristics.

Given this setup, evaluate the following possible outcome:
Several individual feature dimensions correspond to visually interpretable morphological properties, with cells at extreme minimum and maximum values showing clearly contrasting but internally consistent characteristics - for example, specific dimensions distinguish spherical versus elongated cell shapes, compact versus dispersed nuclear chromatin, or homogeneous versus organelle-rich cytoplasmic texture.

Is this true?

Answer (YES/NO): YES